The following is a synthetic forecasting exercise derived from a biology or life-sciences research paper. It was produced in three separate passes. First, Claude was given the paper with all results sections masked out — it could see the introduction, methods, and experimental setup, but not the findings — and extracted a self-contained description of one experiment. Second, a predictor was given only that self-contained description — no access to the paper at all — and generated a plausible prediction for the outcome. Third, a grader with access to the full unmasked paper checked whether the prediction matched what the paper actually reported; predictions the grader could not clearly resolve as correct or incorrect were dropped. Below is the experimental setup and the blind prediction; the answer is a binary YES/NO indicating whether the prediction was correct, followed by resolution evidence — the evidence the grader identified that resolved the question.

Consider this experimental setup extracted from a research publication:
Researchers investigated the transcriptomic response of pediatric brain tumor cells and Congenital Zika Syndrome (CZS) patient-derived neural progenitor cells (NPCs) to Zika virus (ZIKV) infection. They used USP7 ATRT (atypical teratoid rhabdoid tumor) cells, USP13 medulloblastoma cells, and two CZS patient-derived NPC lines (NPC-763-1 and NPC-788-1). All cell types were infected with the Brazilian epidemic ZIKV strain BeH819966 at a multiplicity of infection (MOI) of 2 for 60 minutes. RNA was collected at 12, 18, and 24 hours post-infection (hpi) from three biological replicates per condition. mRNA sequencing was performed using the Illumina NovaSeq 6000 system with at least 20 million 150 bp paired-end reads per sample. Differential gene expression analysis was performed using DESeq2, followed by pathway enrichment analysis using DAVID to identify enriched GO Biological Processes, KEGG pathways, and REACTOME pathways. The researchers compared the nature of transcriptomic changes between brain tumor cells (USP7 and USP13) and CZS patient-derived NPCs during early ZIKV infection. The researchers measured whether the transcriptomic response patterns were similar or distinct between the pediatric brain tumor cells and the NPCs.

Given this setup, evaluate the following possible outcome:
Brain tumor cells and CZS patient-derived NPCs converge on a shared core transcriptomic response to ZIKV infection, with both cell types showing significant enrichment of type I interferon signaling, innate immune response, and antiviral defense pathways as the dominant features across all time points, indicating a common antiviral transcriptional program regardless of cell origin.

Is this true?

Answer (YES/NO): NO